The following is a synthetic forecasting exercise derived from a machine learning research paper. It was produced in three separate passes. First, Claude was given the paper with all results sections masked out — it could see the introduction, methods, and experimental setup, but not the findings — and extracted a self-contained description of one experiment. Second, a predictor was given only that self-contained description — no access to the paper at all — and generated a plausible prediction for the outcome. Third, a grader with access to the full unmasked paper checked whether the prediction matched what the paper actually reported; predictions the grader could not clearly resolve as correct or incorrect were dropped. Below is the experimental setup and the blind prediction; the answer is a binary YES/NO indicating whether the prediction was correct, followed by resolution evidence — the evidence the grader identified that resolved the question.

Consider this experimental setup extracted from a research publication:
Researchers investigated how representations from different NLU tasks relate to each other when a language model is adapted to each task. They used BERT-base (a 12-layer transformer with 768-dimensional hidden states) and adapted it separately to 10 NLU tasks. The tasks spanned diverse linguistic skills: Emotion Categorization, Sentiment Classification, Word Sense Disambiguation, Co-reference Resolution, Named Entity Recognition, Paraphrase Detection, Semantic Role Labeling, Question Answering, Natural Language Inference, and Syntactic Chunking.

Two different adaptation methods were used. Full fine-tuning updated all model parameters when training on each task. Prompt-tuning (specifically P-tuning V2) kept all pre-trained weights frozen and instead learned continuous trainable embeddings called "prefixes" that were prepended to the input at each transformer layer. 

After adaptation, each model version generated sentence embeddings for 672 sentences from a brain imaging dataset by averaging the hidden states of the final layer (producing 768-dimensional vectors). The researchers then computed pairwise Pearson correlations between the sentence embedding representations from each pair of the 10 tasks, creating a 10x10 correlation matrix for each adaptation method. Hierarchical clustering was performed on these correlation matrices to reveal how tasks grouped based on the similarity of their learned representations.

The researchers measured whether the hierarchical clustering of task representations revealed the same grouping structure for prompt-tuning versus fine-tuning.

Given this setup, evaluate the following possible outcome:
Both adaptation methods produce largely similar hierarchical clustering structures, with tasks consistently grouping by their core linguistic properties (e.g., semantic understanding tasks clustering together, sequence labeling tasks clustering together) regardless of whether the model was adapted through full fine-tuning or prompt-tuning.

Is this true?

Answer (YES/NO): YES